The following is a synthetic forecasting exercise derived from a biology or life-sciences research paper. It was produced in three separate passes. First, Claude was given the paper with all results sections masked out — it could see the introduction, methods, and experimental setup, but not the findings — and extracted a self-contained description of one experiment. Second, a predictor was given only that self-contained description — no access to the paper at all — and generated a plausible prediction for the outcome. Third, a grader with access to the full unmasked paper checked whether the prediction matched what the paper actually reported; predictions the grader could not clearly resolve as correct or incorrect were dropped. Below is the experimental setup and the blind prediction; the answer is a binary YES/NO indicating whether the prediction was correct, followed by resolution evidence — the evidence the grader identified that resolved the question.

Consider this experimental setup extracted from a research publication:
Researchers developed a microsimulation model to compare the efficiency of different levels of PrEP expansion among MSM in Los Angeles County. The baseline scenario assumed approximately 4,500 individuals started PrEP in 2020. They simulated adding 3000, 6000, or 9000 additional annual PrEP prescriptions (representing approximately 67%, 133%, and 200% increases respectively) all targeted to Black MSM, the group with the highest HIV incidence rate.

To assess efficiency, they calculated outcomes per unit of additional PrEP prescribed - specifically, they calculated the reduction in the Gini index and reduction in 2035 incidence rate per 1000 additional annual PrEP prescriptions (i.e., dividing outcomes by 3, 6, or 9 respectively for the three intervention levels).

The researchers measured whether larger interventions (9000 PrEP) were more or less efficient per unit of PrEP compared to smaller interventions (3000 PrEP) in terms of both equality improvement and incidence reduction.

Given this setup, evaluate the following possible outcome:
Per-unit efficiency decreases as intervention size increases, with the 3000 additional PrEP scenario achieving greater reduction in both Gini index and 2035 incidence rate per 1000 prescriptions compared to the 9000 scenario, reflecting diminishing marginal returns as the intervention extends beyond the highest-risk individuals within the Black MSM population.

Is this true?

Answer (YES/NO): NO